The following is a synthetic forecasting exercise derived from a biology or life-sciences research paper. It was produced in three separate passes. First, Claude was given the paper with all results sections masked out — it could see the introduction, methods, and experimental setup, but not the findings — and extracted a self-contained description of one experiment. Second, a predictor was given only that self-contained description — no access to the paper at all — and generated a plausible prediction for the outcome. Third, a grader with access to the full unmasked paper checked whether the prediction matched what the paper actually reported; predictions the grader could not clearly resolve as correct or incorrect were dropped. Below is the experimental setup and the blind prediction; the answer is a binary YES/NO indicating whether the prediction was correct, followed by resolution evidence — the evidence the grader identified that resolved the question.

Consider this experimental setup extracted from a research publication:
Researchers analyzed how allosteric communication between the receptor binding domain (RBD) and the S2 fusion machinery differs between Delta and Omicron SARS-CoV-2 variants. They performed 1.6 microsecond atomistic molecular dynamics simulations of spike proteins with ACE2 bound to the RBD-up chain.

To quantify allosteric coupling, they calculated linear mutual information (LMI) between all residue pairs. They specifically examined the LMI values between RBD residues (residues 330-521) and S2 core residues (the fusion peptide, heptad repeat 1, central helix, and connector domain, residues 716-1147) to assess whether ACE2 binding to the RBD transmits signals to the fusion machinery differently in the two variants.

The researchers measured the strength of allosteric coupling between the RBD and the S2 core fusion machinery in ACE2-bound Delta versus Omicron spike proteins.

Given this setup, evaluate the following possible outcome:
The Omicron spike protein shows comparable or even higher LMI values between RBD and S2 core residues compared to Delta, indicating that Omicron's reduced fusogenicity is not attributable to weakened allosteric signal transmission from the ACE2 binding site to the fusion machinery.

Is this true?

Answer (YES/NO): YES